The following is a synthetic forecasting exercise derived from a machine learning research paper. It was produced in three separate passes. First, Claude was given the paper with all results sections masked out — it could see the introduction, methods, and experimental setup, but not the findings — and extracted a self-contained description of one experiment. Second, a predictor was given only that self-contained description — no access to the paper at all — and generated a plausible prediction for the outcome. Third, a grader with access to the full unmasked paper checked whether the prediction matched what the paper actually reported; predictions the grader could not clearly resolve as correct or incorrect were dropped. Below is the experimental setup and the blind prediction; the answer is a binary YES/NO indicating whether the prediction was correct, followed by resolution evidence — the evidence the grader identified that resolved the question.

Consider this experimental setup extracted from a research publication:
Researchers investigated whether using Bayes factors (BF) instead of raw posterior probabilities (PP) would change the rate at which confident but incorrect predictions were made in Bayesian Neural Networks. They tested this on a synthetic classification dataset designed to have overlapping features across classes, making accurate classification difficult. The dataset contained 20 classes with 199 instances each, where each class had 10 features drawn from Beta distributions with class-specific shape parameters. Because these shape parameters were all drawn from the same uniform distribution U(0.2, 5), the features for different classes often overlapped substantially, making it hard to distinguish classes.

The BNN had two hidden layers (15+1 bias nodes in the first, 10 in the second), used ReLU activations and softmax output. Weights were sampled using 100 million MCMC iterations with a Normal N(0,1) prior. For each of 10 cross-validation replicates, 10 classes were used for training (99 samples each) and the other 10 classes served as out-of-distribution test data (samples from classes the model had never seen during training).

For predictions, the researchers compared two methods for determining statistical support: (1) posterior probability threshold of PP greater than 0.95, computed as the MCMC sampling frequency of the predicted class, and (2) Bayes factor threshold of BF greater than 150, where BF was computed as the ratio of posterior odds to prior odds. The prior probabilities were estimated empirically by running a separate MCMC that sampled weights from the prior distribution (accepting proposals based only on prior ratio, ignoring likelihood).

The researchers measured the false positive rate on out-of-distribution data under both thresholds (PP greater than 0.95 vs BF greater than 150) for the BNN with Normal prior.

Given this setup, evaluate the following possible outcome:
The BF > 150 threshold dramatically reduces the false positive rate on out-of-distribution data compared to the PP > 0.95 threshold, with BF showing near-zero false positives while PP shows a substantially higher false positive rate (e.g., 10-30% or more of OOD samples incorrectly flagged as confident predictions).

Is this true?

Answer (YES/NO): NO